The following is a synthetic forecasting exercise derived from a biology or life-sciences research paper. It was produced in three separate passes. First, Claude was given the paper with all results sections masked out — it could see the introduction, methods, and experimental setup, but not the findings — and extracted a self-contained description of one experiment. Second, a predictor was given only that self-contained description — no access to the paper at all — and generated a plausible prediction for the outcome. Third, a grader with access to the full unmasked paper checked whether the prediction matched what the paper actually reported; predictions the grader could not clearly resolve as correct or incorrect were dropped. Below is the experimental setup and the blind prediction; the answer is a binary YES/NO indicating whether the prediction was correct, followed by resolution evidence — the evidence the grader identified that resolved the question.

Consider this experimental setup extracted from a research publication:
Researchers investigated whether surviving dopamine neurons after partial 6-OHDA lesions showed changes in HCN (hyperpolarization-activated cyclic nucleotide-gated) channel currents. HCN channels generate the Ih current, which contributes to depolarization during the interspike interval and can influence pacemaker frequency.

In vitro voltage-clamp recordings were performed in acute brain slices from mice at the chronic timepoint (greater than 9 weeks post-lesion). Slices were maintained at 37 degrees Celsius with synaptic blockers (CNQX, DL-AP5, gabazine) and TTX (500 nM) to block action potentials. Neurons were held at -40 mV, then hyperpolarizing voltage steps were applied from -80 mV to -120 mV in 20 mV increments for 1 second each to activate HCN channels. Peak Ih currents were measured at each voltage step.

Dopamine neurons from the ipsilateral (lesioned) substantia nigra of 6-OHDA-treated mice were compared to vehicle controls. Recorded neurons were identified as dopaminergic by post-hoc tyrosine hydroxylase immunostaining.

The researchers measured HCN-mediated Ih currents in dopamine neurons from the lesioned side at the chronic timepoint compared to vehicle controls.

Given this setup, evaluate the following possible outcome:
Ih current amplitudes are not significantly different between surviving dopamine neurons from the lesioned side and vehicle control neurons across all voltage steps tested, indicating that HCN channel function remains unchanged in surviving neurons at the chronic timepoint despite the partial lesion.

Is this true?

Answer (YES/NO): YES